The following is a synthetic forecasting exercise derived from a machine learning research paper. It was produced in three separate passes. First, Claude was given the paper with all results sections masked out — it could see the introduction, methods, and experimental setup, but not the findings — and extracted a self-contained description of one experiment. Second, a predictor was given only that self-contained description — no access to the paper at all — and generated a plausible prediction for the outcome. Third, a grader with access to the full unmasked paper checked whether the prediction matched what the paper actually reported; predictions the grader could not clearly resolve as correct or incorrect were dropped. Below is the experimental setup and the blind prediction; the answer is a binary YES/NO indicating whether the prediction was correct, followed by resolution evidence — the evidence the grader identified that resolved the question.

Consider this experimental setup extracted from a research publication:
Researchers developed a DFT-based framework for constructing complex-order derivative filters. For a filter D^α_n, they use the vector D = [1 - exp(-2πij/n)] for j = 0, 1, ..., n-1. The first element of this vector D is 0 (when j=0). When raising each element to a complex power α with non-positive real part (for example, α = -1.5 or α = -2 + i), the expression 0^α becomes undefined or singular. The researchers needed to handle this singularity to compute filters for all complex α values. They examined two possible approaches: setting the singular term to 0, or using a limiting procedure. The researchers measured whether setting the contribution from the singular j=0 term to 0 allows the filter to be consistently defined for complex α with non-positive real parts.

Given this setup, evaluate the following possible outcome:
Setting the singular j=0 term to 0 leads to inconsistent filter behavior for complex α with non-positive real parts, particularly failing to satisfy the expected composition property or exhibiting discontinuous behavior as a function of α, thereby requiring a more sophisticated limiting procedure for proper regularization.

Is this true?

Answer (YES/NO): NO